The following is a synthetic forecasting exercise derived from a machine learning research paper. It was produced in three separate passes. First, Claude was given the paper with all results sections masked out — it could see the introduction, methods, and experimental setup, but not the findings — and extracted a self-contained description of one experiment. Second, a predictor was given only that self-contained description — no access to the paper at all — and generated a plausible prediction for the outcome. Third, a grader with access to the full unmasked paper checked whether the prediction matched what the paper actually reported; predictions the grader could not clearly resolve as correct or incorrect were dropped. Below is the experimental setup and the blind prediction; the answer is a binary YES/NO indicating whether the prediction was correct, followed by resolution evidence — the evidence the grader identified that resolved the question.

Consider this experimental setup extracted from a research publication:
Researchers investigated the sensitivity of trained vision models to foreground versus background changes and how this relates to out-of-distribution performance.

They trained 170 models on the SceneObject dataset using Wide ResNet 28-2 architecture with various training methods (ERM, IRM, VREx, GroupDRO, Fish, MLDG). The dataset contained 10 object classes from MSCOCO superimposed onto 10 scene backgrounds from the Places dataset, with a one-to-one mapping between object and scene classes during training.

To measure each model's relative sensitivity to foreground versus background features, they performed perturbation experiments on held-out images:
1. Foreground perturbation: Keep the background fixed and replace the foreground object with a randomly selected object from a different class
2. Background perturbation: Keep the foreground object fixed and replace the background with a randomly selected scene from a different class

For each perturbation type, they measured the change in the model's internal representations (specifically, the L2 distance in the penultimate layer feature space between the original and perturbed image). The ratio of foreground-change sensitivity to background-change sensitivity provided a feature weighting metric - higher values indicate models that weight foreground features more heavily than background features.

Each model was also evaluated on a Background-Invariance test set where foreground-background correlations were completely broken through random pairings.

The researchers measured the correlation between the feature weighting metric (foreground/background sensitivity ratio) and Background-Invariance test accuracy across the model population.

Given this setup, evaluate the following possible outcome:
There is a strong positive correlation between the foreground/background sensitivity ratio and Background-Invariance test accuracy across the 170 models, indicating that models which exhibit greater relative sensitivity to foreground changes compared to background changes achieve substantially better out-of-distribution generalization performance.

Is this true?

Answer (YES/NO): YES